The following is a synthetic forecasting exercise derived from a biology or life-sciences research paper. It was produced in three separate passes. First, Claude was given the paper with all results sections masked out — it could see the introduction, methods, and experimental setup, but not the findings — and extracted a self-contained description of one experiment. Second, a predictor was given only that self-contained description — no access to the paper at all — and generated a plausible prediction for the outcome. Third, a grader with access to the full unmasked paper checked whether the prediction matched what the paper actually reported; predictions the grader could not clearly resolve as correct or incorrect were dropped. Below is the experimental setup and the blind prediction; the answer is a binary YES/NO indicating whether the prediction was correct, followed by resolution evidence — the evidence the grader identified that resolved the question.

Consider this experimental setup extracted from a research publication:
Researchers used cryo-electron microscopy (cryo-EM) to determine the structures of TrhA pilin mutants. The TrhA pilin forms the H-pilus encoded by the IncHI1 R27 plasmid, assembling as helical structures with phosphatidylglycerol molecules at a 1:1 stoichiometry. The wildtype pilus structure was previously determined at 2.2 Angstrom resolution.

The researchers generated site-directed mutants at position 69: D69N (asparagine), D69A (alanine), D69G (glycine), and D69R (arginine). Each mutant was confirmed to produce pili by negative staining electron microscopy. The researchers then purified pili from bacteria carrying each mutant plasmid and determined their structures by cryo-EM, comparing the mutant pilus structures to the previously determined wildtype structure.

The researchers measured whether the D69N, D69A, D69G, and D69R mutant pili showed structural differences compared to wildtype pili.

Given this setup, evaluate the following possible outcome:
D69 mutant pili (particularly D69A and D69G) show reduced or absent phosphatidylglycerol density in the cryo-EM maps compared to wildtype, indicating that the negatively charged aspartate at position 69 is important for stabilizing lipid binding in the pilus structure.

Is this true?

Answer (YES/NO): NO